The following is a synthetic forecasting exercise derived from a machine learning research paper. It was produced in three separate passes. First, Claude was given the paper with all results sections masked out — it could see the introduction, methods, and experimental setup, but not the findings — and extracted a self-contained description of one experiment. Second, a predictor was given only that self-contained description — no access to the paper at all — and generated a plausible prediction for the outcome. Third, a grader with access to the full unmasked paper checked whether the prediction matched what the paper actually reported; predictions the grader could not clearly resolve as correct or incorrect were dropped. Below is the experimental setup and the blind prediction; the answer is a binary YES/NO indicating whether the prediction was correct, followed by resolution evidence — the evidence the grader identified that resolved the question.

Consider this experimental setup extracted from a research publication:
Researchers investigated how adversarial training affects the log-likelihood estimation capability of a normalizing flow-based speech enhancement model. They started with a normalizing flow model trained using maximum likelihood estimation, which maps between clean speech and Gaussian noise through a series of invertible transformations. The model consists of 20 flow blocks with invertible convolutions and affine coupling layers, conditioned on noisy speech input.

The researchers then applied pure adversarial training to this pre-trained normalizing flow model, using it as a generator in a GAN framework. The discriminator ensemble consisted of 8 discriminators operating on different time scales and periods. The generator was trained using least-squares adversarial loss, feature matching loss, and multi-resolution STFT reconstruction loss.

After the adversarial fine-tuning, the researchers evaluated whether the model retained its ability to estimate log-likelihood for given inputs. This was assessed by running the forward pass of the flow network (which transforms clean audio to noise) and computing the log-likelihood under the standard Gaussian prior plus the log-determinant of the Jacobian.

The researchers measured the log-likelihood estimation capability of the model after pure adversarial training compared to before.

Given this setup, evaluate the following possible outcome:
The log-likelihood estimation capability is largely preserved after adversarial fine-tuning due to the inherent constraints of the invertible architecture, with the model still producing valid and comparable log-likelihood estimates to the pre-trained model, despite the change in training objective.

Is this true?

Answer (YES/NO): NO